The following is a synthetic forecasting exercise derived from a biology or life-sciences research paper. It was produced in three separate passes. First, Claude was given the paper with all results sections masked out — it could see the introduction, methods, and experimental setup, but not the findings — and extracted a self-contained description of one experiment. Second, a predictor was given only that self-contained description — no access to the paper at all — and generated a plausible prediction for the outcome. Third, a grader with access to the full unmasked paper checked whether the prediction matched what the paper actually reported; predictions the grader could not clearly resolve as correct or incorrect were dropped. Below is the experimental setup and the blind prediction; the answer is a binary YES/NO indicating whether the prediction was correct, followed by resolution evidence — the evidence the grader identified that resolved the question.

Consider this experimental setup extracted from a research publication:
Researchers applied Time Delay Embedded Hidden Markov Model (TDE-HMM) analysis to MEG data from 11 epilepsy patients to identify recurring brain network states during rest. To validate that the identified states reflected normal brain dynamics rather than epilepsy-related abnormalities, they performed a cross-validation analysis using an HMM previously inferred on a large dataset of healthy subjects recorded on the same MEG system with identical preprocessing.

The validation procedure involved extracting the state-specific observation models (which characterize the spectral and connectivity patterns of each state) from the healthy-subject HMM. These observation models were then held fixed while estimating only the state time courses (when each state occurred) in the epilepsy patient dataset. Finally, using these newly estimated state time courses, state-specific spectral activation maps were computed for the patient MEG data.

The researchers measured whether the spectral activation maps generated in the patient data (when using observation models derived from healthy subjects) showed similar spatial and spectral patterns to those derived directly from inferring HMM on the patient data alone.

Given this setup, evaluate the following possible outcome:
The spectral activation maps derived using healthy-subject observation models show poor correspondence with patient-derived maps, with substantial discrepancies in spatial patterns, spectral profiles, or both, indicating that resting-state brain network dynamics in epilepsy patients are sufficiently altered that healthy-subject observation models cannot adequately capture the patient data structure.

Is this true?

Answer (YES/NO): NO